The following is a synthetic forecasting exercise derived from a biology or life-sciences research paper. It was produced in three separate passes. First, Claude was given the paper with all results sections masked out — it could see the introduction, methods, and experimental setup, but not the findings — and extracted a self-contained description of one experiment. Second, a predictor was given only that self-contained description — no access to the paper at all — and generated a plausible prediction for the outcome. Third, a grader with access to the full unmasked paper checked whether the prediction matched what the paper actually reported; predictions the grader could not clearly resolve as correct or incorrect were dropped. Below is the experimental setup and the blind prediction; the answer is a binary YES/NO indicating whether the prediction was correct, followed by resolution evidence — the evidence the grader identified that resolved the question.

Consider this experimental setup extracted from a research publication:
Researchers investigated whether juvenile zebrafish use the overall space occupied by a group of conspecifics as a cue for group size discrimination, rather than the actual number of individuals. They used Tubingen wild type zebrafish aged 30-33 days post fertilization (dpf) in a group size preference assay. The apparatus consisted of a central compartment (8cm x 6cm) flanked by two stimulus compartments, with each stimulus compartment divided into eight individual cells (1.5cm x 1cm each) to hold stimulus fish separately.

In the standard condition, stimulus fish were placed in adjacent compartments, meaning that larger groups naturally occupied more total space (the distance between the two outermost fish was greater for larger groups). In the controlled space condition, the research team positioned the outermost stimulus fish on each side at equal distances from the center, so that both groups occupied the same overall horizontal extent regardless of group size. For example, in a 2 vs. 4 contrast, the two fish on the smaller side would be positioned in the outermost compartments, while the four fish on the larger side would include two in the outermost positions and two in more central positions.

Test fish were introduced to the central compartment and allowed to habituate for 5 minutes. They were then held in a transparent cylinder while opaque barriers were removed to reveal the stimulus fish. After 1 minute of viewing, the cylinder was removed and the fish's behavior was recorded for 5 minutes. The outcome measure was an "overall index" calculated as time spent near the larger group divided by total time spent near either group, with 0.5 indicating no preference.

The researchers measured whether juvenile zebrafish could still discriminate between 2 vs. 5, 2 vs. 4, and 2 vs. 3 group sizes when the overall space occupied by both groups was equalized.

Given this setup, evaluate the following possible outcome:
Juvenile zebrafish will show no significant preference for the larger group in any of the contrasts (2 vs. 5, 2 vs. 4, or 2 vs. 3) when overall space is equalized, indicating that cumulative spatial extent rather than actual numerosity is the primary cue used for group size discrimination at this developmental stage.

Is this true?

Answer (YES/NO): NO